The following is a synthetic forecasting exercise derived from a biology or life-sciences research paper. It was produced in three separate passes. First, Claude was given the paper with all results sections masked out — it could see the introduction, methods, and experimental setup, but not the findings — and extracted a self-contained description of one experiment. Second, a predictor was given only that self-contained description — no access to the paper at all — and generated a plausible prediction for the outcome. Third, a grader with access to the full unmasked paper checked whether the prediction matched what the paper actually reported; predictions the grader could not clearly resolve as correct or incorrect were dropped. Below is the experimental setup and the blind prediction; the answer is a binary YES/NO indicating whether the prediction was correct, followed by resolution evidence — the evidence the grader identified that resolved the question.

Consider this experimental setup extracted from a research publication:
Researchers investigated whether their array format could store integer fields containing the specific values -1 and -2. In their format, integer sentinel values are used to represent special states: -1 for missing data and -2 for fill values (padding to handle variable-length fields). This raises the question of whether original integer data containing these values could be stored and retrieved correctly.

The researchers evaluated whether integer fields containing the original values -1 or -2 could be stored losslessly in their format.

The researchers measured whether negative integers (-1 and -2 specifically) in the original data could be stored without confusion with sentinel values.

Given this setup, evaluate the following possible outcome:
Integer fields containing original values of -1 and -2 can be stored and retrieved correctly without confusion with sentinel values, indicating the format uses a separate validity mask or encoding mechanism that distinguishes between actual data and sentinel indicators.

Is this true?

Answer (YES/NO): NO